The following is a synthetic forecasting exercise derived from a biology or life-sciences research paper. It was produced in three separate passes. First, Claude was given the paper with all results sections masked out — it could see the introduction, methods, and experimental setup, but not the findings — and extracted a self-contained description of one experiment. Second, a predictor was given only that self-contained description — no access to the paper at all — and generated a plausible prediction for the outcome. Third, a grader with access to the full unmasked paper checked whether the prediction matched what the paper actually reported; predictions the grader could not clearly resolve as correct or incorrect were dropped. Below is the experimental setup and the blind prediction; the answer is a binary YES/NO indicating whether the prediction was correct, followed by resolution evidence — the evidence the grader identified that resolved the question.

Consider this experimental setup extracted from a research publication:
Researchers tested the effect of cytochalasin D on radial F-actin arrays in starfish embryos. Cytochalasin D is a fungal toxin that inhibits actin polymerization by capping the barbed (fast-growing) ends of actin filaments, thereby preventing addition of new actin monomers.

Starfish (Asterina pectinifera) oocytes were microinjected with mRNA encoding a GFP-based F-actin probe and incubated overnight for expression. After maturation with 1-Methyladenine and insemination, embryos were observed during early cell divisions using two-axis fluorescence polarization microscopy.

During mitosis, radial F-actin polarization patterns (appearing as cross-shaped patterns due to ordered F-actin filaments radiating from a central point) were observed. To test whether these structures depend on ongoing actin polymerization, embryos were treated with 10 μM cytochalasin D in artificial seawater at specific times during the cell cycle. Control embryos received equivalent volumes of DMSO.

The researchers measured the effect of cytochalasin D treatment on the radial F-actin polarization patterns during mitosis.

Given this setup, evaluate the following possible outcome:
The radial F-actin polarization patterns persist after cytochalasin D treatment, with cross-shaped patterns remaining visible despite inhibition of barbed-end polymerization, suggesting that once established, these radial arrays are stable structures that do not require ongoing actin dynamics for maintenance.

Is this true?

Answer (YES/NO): NO